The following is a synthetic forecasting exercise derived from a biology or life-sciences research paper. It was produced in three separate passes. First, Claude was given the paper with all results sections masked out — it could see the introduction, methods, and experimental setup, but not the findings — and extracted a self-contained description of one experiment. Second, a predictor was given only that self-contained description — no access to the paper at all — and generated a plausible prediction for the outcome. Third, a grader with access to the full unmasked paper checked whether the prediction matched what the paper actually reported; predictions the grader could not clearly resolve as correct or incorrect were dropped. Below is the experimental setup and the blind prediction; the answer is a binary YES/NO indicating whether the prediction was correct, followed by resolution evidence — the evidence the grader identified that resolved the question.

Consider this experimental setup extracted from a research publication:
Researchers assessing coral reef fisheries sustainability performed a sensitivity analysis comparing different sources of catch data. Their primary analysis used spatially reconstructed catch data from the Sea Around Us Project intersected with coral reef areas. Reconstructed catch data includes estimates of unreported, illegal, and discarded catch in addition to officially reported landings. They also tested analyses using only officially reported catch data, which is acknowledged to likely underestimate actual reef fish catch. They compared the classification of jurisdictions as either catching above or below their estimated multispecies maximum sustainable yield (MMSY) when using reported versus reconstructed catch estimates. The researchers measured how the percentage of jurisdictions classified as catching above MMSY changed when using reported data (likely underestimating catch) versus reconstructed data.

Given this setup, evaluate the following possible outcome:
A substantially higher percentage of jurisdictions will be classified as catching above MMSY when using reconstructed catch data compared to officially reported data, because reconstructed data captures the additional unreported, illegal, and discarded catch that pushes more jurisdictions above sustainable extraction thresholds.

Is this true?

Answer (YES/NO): YES